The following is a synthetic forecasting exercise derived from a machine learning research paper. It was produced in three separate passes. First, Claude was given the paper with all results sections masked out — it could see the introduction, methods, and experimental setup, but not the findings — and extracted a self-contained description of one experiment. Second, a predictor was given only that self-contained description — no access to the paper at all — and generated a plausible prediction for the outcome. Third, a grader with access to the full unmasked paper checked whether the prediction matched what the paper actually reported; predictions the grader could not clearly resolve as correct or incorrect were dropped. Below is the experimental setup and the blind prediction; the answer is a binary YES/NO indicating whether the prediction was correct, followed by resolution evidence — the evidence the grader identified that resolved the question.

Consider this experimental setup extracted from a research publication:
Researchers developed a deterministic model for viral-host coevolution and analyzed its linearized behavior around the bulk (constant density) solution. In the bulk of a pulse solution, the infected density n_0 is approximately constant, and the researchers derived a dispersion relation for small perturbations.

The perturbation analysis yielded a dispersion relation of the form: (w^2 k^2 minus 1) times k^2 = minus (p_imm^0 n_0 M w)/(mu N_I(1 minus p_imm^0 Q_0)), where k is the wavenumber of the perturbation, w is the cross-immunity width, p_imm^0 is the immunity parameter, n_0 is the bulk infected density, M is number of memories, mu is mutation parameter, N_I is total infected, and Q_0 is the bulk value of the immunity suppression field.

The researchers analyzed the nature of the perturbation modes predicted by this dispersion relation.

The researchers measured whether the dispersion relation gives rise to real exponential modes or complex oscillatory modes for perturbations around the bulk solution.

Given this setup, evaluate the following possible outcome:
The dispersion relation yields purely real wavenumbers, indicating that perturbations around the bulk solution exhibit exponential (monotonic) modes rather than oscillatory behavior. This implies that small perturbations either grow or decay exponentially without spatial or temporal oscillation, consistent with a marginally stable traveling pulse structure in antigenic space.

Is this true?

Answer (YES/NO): NO